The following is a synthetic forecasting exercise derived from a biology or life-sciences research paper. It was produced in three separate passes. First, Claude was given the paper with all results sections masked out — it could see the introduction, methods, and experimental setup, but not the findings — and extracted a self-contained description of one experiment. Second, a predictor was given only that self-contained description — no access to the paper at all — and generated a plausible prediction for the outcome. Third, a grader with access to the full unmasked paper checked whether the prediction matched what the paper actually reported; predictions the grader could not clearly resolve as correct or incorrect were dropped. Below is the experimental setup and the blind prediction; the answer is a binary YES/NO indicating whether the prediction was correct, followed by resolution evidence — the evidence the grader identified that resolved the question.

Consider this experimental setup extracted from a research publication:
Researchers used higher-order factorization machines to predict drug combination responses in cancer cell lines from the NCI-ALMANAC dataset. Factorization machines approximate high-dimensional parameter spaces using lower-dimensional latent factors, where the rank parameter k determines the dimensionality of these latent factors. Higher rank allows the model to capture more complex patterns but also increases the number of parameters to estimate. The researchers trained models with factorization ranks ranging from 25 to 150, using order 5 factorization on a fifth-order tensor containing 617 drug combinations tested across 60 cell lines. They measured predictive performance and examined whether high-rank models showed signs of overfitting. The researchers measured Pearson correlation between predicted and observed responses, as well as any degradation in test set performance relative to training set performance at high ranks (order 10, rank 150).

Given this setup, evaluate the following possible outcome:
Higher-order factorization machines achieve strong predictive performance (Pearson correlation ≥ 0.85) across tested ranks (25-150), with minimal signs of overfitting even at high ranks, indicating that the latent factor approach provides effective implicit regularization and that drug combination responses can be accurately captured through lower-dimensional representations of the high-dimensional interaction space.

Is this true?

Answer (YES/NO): YES